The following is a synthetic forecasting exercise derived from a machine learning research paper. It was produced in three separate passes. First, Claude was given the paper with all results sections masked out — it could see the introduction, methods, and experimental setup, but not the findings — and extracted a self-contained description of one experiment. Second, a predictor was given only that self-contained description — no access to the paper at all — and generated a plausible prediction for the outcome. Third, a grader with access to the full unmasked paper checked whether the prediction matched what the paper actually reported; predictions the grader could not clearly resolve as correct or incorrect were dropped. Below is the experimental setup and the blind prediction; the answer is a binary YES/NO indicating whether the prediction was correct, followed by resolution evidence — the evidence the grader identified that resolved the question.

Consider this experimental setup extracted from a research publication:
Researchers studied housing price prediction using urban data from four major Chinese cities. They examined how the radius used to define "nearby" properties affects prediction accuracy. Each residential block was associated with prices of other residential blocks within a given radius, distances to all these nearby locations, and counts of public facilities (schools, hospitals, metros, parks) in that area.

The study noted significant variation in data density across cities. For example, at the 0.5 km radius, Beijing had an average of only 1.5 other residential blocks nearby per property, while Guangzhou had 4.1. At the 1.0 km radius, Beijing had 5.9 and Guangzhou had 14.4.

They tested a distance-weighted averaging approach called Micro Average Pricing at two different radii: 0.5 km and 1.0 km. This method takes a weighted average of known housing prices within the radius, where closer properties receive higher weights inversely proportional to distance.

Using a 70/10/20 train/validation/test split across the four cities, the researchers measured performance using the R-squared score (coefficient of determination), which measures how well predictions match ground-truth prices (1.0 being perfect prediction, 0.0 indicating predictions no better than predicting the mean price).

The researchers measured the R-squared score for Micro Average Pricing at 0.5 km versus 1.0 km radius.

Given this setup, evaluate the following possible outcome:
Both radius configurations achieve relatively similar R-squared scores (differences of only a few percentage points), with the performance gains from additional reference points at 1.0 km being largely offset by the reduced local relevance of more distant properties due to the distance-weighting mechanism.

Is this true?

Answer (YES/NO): NO